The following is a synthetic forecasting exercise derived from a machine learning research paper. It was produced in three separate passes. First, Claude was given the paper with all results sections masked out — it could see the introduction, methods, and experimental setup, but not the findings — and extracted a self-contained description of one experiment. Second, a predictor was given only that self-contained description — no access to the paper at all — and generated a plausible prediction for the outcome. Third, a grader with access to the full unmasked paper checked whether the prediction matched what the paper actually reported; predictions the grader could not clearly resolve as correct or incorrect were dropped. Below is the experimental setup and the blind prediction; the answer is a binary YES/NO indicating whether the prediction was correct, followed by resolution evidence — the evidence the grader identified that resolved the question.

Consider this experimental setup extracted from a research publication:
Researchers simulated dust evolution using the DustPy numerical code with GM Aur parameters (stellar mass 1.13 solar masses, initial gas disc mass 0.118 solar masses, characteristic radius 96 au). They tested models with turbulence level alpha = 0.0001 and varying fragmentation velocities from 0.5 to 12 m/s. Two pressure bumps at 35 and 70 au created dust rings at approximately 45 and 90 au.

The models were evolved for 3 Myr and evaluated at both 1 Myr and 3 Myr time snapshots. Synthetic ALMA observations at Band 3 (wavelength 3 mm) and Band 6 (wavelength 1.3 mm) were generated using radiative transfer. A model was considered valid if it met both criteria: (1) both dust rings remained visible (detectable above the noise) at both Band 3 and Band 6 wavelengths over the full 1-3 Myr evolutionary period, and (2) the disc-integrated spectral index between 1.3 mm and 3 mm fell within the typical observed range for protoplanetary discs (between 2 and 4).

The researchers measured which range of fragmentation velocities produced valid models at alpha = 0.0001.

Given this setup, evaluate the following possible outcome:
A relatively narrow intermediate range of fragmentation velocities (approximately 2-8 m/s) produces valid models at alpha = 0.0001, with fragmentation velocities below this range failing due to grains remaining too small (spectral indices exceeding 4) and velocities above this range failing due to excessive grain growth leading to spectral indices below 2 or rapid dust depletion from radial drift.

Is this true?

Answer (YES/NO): NO